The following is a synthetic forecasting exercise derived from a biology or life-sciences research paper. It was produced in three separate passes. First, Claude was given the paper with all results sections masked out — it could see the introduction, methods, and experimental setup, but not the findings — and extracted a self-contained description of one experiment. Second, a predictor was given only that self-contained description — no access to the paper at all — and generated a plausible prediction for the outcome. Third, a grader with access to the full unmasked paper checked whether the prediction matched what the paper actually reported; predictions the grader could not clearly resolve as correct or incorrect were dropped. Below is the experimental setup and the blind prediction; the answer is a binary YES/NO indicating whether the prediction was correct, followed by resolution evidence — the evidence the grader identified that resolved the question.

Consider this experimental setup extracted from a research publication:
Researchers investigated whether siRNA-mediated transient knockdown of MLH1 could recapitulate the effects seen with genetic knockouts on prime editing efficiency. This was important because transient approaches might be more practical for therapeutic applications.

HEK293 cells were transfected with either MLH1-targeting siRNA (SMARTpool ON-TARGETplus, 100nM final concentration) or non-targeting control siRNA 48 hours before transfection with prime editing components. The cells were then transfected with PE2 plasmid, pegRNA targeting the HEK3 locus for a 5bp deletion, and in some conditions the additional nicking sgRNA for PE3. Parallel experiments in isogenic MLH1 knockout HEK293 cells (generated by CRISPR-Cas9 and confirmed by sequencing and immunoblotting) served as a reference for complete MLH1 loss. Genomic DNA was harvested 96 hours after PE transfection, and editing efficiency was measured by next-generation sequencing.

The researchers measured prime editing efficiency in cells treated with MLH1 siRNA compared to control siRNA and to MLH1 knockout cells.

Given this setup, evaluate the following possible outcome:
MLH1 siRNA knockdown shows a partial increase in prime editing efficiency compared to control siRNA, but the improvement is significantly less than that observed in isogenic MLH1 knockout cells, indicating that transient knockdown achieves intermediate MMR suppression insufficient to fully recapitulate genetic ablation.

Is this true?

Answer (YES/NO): NO